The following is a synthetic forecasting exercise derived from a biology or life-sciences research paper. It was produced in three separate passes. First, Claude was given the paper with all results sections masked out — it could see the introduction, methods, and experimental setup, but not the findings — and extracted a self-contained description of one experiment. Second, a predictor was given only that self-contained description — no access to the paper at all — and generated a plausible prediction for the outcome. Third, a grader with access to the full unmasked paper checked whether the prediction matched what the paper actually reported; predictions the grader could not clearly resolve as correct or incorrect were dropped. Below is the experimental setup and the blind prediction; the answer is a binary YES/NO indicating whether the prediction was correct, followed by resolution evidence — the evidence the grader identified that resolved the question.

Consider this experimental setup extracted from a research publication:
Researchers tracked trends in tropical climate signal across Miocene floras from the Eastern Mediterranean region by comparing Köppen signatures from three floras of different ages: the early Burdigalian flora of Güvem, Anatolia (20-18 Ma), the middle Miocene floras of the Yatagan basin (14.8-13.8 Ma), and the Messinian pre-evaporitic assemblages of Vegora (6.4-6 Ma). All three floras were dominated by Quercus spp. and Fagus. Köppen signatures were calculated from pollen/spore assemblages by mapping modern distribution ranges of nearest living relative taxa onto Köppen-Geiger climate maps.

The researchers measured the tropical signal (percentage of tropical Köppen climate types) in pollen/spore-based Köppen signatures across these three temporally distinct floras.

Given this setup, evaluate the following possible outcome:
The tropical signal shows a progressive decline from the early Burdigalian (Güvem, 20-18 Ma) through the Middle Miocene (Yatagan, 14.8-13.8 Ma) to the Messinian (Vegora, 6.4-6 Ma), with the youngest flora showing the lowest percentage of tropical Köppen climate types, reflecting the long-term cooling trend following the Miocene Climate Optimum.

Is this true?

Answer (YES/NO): NO